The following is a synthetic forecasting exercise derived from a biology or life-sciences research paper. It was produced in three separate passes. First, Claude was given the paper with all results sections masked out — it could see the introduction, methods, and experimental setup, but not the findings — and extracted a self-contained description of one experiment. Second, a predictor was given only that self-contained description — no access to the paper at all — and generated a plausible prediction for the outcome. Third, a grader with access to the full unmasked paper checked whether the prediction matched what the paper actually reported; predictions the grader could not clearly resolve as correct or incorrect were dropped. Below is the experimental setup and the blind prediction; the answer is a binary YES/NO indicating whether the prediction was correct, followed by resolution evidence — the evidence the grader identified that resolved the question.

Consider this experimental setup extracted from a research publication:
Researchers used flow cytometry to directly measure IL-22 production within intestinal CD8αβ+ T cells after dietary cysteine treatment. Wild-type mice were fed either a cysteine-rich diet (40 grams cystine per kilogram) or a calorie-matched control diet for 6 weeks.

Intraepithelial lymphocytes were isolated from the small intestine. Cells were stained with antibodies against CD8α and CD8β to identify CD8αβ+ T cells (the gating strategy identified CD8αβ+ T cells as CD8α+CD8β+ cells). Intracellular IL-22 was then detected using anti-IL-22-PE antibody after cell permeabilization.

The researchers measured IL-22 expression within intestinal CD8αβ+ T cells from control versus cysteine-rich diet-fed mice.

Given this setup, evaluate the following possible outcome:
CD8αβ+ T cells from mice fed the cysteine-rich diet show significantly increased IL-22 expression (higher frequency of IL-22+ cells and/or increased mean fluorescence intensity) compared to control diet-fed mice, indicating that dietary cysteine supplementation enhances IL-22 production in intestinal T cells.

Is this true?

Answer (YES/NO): YES